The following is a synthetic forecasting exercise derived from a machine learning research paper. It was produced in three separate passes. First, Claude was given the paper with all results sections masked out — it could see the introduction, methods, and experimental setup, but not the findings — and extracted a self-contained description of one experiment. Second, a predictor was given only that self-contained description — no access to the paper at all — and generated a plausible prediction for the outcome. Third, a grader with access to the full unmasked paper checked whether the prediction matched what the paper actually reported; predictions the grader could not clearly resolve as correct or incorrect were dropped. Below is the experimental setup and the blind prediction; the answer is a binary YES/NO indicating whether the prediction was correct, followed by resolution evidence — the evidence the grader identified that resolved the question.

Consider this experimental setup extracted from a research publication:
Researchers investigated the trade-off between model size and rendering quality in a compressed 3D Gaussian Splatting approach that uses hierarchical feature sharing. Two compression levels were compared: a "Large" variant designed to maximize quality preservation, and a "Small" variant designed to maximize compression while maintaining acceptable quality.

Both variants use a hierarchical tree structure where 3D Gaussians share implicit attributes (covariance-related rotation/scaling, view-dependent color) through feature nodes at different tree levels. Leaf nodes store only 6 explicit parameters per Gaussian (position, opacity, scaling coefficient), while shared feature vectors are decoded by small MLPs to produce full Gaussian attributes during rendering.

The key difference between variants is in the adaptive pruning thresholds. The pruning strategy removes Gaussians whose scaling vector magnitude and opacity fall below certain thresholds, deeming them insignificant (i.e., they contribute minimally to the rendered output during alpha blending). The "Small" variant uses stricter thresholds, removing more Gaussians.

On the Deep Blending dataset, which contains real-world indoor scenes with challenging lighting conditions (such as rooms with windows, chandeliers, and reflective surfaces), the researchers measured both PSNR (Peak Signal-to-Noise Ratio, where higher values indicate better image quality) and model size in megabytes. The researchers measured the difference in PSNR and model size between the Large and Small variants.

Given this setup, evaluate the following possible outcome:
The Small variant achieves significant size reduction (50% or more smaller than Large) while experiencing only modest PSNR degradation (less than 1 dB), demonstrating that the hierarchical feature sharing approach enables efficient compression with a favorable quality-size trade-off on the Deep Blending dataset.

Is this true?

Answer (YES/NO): NO